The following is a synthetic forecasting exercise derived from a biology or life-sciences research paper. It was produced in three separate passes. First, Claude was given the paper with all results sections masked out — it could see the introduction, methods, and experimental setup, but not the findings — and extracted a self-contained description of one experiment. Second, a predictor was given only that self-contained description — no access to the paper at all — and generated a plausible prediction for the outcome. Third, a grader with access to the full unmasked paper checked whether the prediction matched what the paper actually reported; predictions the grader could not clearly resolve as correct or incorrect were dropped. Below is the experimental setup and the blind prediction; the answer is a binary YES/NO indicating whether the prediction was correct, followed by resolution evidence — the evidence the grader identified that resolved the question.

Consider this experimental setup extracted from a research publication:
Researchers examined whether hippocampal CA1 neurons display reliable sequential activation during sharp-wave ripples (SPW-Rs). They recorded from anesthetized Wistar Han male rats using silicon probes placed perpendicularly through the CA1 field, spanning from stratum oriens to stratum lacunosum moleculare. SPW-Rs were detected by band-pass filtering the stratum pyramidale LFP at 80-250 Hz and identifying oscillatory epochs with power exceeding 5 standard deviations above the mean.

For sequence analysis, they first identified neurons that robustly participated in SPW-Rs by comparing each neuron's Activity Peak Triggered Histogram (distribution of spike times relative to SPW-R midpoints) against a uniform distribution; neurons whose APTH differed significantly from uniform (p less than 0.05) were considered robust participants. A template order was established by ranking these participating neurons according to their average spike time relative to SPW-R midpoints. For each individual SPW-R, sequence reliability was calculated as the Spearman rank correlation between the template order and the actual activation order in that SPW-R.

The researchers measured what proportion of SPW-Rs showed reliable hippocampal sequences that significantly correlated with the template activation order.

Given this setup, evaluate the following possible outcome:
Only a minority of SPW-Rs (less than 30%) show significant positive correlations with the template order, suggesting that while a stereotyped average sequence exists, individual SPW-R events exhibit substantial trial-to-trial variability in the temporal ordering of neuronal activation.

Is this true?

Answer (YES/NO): YES